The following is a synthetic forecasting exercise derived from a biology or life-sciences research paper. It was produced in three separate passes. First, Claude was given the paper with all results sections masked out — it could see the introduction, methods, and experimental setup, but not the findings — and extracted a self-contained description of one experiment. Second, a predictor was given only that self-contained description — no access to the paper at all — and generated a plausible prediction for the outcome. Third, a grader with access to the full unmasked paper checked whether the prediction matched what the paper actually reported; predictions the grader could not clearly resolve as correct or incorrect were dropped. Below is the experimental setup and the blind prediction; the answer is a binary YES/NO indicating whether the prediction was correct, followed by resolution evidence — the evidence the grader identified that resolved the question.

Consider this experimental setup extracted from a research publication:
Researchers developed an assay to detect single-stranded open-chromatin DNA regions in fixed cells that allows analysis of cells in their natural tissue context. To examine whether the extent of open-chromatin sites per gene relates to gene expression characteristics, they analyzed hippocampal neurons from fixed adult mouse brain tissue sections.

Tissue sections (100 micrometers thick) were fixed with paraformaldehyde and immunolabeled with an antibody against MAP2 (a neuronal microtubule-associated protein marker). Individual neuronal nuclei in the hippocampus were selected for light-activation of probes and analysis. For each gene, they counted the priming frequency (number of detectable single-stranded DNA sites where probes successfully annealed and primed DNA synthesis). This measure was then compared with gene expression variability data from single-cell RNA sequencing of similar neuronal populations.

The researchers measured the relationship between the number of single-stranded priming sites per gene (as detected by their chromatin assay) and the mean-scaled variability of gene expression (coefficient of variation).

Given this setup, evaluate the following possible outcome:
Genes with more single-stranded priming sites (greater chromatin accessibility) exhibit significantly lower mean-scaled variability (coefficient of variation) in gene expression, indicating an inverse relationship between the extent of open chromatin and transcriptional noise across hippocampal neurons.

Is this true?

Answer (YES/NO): YES